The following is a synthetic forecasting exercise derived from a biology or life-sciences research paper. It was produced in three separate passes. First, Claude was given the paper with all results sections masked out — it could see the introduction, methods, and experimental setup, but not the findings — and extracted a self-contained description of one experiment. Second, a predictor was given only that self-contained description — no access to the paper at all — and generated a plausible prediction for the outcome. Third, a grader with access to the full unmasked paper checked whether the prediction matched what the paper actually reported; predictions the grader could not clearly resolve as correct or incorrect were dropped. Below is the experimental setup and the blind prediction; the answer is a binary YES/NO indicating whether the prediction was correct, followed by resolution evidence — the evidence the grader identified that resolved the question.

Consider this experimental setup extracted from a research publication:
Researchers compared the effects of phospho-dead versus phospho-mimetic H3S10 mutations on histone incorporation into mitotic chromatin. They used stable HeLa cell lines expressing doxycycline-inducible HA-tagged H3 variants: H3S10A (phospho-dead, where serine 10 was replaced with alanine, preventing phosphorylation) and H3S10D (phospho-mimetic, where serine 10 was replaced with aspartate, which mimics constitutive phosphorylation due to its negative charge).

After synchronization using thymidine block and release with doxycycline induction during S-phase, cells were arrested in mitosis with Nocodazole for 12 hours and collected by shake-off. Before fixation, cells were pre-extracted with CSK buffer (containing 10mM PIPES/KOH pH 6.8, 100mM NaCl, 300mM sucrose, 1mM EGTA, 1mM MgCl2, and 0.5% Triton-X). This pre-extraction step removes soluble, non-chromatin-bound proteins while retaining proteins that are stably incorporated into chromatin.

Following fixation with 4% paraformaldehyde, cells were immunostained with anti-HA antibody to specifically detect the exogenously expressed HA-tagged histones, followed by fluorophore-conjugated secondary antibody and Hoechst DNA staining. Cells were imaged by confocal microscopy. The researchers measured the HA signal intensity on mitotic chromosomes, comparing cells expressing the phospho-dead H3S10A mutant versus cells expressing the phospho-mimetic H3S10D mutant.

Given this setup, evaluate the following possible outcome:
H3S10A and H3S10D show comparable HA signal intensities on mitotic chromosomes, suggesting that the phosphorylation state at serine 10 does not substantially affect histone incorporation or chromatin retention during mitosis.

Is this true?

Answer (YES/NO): YES